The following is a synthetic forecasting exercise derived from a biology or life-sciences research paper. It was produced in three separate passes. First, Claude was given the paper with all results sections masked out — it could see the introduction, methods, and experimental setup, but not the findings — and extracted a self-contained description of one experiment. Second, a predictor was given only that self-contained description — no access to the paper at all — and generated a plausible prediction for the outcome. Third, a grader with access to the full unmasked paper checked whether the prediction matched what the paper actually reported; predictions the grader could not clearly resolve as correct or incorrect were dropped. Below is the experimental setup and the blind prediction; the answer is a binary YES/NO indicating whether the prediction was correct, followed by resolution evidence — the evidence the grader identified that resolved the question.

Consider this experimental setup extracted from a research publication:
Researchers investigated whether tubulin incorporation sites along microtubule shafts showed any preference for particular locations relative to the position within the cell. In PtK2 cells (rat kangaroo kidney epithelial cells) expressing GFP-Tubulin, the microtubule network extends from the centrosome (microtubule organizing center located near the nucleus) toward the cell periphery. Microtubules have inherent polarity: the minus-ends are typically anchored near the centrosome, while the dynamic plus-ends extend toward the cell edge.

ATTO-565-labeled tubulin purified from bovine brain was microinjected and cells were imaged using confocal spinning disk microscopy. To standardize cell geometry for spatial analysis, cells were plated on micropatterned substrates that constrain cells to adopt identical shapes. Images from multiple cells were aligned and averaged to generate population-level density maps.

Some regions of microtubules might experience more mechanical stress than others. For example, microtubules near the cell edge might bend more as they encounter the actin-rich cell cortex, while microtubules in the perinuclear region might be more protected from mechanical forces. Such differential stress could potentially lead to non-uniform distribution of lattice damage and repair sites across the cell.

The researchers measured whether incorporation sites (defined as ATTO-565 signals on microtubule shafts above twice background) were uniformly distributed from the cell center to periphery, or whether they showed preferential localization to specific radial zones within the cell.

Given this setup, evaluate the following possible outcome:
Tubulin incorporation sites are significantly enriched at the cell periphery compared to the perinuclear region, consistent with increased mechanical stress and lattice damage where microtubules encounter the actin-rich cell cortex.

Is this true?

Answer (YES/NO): NO